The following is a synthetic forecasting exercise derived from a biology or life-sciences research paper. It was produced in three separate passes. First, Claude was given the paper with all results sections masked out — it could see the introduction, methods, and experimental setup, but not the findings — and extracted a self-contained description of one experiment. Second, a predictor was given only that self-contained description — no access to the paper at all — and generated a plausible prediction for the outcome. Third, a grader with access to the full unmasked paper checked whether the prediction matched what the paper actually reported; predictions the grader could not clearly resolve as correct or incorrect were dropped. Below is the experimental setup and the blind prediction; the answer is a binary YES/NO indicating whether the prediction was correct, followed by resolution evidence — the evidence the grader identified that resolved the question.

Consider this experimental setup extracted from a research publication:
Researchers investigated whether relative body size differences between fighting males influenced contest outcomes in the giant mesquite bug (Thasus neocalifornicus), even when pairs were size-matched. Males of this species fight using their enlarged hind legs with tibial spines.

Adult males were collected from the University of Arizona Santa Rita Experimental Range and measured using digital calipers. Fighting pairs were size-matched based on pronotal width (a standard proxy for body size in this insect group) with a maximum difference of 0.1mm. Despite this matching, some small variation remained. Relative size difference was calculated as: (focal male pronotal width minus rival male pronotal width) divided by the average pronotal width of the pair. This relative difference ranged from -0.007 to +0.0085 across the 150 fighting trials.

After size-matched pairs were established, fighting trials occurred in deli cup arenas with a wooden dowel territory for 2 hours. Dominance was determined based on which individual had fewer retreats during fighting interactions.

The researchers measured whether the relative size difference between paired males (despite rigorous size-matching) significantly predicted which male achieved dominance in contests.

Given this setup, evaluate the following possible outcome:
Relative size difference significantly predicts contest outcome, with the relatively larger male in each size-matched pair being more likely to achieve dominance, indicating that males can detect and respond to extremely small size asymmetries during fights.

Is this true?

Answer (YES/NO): NO